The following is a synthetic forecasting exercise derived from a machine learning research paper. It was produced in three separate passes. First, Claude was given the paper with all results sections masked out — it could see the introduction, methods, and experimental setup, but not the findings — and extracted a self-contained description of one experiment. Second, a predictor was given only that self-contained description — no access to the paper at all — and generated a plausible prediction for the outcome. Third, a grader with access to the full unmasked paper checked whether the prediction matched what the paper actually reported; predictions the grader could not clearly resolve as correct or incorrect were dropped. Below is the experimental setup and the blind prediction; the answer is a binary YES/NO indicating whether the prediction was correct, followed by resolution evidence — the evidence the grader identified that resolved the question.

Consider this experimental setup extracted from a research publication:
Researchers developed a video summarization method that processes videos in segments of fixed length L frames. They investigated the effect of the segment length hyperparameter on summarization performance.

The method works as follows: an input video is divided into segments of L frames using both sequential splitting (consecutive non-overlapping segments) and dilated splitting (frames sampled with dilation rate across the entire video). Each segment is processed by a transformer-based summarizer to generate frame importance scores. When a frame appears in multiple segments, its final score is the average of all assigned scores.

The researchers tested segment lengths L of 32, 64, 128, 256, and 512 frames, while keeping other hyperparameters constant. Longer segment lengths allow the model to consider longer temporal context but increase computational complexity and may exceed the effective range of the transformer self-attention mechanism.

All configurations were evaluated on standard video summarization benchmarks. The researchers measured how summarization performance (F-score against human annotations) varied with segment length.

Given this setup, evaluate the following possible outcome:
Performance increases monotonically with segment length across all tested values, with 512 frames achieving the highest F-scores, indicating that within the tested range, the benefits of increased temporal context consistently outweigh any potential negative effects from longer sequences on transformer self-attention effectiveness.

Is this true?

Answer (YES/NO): NO